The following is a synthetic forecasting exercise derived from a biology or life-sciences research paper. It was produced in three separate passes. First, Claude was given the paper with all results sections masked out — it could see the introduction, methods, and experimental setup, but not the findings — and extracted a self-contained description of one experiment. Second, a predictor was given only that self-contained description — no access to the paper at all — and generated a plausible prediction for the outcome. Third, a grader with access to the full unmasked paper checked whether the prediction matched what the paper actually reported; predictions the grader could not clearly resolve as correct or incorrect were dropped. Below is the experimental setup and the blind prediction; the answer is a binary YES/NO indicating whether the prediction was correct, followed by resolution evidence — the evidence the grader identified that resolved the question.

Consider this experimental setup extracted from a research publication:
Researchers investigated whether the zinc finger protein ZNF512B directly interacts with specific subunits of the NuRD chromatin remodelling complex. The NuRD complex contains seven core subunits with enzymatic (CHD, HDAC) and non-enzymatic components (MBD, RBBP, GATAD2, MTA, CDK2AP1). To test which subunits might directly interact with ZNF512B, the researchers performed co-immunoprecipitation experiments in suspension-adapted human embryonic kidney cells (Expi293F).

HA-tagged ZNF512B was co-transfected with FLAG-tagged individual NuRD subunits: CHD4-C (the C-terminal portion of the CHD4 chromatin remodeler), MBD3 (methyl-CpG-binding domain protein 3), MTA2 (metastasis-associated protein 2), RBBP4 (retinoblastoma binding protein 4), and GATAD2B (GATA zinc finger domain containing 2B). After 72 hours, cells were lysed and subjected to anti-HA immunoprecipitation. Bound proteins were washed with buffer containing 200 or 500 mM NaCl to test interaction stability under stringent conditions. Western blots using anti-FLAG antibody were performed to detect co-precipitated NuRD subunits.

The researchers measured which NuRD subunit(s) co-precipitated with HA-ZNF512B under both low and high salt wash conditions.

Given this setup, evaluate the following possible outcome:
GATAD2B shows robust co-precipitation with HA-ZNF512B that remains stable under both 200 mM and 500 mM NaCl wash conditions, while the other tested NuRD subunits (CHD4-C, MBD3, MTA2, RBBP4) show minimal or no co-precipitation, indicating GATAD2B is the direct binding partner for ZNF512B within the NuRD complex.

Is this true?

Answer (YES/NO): NO